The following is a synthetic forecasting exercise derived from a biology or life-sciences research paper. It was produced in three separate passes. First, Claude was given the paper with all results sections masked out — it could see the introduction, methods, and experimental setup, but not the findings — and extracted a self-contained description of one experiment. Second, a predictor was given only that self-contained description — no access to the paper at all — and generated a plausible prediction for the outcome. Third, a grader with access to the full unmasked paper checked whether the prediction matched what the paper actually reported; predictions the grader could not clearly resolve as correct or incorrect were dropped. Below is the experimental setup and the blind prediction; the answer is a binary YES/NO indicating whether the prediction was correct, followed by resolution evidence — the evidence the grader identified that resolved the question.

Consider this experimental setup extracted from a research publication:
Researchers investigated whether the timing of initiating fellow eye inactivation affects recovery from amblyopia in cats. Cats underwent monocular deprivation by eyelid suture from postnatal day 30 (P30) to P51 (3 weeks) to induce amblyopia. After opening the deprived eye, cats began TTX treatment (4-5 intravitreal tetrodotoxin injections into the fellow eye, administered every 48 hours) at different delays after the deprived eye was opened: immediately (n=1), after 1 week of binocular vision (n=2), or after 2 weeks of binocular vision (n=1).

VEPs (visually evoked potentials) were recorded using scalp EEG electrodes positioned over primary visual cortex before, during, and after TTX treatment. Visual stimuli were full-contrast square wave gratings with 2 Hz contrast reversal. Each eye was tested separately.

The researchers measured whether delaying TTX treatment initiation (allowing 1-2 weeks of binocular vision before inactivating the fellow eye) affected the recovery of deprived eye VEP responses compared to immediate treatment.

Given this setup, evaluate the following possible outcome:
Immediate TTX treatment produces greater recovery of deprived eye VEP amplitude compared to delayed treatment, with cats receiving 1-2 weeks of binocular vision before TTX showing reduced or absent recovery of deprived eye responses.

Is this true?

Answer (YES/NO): NO